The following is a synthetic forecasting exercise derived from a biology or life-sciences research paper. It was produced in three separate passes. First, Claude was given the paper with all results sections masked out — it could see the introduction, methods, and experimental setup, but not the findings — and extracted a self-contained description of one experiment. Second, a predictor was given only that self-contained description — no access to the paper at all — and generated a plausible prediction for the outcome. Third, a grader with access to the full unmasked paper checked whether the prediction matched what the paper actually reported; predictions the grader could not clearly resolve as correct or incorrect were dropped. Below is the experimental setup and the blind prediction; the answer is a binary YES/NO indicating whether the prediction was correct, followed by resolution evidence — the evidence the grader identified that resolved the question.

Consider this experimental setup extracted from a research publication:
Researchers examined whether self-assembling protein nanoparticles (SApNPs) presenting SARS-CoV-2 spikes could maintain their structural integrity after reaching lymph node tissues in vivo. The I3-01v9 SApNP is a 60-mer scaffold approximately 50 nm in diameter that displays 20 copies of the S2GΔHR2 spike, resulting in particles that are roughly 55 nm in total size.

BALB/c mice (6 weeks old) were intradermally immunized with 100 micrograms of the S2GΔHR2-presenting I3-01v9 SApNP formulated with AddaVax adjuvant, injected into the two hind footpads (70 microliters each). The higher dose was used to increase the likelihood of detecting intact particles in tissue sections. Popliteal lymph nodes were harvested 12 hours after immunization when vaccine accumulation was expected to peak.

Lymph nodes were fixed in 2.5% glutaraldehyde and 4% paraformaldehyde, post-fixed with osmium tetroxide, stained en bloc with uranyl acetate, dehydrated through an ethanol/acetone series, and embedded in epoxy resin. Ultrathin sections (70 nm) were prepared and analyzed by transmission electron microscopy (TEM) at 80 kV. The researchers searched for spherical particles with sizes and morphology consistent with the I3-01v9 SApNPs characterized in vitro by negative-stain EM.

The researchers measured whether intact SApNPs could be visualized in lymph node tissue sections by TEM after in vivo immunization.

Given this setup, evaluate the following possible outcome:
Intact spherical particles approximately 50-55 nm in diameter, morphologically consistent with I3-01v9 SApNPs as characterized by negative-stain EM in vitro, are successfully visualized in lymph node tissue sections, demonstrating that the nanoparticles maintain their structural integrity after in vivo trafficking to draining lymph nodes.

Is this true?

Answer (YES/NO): YES